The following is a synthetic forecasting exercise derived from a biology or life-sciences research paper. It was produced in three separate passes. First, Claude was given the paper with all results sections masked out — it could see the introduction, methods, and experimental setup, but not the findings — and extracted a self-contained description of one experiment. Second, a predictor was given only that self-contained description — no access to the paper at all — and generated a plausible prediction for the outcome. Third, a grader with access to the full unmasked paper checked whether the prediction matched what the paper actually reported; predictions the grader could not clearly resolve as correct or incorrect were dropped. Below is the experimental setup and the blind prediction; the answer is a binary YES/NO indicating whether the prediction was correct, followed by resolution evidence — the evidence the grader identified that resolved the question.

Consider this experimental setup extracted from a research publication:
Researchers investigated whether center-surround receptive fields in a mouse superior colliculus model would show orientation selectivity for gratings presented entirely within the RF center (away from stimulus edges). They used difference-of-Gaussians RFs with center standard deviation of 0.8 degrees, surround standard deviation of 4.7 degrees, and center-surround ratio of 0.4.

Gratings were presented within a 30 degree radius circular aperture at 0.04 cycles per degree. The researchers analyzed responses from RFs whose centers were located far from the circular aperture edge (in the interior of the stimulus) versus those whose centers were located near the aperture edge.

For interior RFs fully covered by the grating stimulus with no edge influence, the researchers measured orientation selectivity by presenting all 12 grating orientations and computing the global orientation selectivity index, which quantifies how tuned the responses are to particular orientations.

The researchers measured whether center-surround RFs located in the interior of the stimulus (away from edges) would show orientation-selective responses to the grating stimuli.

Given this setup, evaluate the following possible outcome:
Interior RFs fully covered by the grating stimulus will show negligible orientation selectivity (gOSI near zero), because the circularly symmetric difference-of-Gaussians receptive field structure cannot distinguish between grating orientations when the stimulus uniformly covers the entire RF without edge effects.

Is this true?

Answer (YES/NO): YES